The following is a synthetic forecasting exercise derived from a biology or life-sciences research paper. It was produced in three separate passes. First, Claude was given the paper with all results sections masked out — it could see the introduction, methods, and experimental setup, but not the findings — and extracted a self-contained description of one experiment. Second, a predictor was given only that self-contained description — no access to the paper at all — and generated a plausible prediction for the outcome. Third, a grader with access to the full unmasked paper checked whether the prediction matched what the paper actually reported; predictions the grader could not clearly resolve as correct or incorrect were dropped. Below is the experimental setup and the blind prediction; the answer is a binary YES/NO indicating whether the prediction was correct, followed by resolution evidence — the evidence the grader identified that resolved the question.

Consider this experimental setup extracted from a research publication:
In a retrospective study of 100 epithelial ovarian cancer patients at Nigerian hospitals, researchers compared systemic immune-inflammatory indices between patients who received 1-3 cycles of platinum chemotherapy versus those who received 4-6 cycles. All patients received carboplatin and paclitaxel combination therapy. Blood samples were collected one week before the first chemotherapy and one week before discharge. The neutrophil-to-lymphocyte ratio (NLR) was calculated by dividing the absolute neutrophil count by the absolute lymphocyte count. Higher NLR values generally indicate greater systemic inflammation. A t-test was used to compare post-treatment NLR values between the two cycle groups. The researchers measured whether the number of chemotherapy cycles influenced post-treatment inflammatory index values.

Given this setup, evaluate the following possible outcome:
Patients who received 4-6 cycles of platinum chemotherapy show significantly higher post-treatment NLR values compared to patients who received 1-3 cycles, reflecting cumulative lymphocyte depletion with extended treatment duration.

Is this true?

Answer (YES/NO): NO